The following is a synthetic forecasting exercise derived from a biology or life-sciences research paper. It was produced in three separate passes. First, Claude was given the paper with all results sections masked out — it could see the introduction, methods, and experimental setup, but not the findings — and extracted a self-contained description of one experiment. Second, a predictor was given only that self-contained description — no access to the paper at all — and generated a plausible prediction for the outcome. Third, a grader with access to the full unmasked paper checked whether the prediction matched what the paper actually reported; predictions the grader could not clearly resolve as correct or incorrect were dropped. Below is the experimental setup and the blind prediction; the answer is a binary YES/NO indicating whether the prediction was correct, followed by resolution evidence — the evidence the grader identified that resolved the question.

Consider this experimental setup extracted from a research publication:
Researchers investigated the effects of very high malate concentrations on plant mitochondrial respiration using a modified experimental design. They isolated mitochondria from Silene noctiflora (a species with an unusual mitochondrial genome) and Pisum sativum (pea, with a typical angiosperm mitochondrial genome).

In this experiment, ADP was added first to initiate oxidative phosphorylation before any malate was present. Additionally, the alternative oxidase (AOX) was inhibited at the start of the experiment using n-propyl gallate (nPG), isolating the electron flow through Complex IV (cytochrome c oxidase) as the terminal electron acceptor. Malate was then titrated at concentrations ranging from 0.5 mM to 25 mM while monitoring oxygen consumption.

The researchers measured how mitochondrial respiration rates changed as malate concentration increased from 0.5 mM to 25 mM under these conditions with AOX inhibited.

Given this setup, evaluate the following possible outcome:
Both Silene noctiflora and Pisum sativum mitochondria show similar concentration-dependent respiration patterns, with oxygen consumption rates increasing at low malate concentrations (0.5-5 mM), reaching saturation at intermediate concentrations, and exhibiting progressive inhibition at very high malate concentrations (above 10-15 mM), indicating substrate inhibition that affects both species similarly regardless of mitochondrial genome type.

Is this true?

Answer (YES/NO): NO